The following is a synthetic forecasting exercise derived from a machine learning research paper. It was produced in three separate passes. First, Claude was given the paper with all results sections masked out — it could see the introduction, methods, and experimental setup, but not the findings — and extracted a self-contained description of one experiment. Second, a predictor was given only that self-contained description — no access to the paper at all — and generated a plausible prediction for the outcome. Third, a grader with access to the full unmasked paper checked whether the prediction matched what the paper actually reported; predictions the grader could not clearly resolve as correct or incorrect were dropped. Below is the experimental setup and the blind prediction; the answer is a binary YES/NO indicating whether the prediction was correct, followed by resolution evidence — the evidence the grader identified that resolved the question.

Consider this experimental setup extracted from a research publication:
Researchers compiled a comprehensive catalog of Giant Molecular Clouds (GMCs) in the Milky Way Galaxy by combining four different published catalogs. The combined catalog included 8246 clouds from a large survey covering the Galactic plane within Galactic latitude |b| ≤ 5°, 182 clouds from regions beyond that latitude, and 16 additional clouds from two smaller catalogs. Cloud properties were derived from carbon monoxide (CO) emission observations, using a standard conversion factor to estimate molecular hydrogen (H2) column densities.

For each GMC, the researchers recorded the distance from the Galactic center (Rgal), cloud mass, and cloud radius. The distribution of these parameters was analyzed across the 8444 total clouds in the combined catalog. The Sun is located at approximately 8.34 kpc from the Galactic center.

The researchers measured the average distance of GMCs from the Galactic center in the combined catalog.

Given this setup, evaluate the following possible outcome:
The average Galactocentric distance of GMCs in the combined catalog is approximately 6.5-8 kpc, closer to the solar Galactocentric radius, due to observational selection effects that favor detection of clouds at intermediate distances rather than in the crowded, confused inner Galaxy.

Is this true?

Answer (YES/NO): YES